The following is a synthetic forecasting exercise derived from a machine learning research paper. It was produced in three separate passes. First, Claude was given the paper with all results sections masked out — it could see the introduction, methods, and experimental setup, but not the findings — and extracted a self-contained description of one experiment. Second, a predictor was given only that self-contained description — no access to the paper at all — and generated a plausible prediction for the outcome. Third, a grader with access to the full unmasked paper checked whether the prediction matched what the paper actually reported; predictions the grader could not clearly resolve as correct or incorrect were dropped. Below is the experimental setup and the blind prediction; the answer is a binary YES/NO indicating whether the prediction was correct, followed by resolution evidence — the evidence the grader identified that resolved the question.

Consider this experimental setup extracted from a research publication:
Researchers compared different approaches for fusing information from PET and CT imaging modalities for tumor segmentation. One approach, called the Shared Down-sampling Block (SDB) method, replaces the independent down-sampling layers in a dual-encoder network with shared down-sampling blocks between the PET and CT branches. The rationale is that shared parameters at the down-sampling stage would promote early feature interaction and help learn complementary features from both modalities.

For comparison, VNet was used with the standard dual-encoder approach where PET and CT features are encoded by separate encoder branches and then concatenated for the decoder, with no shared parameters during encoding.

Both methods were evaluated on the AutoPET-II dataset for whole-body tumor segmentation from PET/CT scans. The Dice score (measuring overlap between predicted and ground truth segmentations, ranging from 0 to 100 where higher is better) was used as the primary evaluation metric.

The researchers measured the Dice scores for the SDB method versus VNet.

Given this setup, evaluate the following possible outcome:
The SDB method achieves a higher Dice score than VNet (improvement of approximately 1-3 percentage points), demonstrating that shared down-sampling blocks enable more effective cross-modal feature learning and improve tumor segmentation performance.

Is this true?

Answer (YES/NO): NO